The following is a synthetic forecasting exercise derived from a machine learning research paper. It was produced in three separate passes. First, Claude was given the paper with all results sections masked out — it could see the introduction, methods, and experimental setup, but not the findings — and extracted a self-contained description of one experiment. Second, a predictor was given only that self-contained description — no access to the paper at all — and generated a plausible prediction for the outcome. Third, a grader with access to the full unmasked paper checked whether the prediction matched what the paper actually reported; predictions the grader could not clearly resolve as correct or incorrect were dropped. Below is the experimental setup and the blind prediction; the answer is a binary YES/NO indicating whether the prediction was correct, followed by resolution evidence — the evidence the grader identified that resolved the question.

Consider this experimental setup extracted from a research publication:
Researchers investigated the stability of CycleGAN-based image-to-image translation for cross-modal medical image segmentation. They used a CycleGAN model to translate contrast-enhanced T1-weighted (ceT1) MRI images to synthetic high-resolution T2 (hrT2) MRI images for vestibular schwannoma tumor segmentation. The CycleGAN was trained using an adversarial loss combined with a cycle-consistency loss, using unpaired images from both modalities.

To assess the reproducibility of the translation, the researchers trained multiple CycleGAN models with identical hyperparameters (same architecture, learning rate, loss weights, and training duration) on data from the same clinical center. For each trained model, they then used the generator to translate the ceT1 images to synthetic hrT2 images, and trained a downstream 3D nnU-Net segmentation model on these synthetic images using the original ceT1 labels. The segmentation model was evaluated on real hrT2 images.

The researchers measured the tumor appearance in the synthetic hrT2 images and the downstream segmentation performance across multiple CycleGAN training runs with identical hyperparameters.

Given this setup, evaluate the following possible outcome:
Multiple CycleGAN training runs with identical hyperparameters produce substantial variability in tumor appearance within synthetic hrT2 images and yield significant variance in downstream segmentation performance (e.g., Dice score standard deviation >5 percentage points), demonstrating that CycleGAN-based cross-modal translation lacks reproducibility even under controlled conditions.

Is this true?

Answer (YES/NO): YES